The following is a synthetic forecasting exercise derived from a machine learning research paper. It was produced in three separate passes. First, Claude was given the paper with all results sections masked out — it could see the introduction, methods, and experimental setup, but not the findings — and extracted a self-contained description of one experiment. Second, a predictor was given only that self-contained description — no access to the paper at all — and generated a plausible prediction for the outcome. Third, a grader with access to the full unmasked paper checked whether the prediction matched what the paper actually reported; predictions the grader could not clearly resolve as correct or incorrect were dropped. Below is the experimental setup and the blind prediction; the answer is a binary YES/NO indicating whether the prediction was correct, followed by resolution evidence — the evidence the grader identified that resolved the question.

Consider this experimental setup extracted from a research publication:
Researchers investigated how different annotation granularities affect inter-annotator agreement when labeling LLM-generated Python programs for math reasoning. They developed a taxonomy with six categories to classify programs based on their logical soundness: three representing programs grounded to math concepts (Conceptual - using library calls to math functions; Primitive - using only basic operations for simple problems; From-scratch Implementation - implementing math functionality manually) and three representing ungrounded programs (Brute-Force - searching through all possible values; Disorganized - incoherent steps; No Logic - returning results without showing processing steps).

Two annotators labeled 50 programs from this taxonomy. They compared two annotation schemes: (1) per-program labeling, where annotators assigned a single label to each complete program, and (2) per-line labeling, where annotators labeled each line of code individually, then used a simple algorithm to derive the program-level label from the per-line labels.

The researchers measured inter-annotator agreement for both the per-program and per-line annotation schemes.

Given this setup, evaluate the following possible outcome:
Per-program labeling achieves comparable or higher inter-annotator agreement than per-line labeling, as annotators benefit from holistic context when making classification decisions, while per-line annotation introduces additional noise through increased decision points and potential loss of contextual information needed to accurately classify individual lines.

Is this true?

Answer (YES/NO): NO